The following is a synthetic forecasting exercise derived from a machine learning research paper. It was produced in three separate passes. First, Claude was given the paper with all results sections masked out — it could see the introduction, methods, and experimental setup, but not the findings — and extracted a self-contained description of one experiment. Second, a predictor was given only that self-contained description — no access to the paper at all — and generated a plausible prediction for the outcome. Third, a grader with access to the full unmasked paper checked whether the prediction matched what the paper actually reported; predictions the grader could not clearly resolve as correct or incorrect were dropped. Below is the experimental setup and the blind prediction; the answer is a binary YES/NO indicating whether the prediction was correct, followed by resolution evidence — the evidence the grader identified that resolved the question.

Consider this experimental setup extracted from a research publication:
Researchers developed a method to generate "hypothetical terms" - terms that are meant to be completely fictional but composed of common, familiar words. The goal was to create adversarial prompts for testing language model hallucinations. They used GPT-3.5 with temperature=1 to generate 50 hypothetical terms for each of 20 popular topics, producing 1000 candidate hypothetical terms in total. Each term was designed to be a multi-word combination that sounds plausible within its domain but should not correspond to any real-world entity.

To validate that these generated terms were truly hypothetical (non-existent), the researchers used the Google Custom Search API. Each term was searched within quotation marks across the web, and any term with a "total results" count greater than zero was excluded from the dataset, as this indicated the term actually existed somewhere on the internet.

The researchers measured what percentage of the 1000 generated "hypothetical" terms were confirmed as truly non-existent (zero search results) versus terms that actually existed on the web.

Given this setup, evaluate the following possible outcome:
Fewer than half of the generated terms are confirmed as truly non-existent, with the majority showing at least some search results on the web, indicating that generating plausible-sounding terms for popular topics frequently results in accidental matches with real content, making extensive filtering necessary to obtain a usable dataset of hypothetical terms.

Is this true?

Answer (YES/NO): NO